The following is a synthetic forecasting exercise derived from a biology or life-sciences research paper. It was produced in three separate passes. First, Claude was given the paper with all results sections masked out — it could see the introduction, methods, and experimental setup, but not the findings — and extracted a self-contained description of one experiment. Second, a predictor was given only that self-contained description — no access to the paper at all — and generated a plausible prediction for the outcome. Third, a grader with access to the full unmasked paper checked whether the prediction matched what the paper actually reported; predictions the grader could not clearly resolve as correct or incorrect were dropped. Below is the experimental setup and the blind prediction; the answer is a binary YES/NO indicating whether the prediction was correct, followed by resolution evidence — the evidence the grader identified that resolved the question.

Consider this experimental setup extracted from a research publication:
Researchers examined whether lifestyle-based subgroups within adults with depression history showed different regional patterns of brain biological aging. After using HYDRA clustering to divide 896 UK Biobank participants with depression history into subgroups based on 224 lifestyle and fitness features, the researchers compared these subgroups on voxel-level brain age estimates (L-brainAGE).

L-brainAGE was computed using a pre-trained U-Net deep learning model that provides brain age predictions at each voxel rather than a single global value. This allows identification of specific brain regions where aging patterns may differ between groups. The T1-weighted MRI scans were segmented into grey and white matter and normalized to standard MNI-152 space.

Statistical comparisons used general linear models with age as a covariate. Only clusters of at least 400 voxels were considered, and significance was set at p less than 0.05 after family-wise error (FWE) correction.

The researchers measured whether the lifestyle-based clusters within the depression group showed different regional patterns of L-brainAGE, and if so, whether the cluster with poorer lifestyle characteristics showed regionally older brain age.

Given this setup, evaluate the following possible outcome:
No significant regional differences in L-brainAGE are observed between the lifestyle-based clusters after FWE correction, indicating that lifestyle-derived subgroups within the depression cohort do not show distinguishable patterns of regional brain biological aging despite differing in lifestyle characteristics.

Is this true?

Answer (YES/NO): NO